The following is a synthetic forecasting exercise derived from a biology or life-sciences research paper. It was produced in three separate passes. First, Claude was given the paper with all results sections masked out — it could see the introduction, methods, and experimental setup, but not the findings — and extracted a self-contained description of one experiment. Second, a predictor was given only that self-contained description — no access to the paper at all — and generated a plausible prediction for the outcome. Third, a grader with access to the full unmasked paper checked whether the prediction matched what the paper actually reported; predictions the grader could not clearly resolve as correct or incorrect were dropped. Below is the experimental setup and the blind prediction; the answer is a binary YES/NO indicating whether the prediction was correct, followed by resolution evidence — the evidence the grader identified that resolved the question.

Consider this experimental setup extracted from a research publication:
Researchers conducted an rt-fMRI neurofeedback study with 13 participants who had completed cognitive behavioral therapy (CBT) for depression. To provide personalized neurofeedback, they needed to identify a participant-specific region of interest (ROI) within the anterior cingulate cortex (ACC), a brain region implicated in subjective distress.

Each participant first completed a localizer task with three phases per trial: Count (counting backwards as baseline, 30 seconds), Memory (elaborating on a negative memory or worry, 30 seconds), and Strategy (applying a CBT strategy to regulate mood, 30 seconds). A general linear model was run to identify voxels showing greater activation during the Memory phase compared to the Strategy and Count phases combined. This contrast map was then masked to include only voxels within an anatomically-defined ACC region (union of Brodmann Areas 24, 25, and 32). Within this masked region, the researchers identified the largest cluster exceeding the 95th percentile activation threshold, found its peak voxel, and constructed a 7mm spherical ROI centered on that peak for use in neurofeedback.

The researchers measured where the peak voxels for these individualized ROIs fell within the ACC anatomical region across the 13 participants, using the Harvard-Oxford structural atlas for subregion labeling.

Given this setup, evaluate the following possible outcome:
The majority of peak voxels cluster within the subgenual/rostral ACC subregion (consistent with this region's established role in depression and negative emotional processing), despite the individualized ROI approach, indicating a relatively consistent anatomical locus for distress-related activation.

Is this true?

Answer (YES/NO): NO